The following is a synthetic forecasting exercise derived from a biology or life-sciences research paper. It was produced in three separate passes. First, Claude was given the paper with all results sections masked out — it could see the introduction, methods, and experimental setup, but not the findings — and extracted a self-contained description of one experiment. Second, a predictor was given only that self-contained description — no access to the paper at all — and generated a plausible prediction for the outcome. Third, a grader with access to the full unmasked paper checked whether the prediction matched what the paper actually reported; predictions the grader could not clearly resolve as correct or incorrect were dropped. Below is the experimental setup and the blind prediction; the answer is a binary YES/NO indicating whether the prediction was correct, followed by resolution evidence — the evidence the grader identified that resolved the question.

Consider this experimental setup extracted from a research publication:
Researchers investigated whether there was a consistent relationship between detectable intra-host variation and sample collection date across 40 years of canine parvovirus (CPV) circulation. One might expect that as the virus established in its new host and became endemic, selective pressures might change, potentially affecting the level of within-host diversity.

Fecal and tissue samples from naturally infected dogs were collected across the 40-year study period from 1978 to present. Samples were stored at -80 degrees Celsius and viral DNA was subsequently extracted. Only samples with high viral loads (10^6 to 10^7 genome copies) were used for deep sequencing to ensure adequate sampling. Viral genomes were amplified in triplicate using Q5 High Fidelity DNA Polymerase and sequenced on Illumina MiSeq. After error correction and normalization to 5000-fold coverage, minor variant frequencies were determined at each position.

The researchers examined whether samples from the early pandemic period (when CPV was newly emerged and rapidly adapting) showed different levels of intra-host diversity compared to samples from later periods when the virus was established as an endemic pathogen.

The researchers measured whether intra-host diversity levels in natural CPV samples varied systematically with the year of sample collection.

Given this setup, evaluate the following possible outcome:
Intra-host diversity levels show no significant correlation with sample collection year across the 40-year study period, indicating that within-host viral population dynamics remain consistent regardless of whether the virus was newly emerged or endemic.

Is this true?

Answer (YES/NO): YES